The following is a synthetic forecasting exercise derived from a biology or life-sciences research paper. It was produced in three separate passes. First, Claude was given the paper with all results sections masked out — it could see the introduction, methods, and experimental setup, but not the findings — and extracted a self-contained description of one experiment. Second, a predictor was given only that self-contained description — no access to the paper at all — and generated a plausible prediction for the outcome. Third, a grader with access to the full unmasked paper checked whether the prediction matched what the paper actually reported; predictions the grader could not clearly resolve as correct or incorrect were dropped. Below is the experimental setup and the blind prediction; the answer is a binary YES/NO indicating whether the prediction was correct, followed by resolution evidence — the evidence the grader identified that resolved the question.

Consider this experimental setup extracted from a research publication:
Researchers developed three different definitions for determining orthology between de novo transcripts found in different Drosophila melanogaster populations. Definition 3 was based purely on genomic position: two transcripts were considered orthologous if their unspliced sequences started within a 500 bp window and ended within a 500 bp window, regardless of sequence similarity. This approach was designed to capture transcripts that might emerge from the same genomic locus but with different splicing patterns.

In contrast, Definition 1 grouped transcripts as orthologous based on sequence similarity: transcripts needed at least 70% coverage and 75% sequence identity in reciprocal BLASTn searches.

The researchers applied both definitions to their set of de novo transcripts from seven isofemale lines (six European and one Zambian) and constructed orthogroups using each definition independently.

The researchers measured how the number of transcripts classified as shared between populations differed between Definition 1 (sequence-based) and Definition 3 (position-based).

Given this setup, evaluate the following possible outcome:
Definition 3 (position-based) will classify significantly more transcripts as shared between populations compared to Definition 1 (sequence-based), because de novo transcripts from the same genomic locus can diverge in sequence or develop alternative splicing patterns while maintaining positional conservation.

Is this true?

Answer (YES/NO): NO